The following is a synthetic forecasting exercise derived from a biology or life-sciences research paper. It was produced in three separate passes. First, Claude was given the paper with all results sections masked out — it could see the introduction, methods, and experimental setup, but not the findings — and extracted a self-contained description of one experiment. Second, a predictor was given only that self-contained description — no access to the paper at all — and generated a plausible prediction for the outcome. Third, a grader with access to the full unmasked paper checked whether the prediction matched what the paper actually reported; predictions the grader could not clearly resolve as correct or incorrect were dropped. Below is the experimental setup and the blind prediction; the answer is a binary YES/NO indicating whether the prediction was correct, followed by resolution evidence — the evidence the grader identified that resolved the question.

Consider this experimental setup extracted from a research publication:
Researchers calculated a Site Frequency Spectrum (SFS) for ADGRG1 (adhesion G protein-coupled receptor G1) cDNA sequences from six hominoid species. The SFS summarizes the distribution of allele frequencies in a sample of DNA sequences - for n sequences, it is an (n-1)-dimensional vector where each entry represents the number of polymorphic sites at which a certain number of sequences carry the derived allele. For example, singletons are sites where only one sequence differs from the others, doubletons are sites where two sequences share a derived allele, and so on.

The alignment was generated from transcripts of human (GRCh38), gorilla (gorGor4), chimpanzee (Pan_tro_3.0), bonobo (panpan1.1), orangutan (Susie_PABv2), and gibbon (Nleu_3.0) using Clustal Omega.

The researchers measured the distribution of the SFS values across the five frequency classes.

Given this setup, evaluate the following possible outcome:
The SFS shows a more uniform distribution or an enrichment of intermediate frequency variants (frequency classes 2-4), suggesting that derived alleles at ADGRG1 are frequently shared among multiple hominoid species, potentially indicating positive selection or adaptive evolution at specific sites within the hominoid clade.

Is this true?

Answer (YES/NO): NO